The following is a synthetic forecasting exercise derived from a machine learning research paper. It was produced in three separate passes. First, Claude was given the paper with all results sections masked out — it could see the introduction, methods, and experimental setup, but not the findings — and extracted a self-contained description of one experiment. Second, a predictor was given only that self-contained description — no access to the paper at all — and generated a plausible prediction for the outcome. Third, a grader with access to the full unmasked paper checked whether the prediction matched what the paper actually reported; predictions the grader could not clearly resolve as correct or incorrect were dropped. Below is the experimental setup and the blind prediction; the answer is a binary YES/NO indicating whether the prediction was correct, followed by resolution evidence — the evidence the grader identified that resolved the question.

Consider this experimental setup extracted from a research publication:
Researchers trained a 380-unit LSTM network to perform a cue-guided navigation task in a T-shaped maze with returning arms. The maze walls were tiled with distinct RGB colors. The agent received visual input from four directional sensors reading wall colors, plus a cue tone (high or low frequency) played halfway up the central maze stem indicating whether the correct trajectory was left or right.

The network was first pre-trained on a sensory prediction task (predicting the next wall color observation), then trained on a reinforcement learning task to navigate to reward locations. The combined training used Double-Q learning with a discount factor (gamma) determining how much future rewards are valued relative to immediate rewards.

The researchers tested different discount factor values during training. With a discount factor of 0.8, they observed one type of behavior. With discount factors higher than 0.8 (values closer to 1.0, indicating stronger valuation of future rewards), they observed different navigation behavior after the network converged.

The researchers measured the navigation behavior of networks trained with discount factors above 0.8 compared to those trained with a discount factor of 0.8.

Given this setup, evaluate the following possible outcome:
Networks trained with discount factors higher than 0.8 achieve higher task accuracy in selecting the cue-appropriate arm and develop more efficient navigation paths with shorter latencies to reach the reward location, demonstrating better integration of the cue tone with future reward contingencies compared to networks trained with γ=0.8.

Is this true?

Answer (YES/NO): NO